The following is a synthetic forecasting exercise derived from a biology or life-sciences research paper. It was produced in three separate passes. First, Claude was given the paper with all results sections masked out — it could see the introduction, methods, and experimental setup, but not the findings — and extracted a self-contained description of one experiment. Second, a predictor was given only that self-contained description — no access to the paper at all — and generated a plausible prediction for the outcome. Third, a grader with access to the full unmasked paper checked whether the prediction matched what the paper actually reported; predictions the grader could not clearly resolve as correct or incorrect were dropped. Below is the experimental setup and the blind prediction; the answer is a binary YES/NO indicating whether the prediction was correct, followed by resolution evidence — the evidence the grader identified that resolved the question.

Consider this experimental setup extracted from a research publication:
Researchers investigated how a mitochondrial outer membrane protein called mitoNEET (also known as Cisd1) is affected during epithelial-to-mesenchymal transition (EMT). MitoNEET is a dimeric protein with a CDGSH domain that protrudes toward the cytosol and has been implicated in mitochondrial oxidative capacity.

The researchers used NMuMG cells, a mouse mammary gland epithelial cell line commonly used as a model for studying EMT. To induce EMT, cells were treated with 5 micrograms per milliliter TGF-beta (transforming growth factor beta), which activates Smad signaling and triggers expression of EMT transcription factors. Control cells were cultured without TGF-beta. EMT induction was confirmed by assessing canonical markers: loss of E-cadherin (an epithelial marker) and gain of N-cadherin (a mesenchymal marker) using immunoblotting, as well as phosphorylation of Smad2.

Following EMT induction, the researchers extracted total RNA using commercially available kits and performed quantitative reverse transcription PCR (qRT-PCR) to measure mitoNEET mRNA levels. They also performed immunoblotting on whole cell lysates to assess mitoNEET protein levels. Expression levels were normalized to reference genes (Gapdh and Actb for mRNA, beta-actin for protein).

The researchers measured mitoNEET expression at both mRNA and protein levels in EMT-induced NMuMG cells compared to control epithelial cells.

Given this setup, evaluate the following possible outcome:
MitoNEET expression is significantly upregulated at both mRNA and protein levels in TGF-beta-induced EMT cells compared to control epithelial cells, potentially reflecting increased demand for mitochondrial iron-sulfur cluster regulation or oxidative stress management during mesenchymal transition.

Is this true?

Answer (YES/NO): NO